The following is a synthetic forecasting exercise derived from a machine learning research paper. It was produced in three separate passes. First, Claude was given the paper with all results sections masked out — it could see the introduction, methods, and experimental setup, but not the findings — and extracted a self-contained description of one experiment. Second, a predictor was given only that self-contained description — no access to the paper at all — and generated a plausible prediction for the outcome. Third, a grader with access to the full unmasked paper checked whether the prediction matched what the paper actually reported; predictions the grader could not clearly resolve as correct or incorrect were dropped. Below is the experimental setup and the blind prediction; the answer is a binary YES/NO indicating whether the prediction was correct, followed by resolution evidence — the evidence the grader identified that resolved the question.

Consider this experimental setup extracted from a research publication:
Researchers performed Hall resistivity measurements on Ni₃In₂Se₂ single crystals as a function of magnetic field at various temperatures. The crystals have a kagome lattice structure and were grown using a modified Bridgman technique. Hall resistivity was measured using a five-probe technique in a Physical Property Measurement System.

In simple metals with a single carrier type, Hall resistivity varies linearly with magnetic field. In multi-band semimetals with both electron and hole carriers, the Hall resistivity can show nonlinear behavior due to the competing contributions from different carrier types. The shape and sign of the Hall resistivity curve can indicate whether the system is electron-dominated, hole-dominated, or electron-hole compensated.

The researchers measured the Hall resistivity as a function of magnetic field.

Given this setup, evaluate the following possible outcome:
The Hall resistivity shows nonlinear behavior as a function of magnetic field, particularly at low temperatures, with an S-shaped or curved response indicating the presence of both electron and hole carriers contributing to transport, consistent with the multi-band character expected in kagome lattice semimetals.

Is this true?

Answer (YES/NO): YES